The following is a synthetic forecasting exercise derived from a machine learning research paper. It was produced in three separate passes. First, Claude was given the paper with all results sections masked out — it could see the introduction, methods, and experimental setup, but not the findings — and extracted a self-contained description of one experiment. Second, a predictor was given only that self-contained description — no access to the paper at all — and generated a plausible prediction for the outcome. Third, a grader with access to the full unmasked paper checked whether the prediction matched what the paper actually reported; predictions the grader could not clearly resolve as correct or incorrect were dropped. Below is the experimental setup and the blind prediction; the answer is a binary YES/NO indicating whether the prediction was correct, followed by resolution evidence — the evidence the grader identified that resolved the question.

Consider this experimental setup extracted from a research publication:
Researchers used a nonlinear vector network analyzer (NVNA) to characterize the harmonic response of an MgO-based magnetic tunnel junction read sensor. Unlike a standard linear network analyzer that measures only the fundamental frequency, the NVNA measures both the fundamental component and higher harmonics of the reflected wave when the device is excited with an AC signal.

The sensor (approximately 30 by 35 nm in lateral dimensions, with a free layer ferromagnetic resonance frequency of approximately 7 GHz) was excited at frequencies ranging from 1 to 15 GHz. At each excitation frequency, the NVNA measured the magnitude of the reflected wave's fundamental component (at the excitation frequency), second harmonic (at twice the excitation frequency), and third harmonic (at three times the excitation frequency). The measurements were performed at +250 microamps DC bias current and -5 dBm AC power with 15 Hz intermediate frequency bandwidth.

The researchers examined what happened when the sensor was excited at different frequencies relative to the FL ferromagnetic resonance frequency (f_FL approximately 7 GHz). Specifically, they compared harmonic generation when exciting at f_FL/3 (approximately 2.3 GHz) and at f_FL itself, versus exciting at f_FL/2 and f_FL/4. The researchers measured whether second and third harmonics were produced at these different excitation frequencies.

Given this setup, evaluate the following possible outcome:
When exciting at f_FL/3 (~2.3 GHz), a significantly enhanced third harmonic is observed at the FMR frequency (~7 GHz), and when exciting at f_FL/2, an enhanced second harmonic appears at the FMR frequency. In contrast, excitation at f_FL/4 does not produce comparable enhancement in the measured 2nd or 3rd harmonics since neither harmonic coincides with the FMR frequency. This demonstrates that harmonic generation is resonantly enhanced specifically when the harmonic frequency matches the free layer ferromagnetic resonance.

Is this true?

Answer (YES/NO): NO